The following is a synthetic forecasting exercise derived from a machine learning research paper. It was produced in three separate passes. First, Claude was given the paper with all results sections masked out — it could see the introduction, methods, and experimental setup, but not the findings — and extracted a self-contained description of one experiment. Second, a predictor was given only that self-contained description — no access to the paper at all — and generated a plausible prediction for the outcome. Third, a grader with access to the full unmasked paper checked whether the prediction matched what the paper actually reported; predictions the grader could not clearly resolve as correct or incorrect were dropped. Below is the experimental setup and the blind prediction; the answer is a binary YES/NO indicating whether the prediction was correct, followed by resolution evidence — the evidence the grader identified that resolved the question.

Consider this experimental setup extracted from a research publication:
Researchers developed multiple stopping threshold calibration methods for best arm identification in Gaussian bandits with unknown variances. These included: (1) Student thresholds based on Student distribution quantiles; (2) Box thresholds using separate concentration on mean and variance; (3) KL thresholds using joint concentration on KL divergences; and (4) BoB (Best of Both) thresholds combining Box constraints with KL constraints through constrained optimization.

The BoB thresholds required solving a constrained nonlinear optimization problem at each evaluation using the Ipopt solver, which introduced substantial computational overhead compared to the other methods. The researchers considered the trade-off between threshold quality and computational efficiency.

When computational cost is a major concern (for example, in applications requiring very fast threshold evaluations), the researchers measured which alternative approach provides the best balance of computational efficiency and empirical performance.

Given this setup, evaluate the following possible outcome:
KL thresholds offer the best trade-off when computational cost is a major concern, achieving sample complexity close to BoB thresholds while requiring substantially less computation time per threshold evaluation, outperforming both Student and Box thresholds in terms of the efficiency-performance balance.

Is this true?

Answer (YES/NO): NO